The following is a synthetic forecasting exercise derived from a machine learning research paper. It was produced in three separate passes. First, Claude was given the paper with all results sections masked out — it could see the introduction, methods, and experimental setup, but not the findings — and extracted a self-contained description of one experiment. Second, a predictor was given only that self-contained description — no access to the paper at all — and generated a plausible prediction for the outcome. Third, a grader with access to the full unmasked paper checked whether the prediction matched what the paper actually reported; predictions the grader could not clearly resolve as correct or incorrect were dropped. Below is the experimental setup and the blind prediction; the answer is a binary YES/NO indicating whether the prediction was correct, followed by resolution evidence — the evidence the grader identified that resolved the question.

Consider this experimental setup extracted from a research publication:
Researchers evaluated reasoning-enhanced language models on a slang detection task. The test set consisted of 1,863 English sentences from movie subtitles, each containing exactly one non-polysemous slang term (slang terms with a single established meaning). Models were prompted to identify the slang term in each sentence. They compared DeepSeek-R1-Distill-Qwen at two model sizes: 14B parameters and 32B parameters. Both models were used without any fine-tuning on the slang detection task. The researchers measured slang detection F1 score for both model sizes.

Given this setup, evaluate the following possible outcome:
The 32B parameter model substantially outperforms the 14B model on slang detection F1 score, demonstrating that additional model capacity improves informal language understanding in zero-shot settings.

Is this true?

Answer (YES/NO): NO